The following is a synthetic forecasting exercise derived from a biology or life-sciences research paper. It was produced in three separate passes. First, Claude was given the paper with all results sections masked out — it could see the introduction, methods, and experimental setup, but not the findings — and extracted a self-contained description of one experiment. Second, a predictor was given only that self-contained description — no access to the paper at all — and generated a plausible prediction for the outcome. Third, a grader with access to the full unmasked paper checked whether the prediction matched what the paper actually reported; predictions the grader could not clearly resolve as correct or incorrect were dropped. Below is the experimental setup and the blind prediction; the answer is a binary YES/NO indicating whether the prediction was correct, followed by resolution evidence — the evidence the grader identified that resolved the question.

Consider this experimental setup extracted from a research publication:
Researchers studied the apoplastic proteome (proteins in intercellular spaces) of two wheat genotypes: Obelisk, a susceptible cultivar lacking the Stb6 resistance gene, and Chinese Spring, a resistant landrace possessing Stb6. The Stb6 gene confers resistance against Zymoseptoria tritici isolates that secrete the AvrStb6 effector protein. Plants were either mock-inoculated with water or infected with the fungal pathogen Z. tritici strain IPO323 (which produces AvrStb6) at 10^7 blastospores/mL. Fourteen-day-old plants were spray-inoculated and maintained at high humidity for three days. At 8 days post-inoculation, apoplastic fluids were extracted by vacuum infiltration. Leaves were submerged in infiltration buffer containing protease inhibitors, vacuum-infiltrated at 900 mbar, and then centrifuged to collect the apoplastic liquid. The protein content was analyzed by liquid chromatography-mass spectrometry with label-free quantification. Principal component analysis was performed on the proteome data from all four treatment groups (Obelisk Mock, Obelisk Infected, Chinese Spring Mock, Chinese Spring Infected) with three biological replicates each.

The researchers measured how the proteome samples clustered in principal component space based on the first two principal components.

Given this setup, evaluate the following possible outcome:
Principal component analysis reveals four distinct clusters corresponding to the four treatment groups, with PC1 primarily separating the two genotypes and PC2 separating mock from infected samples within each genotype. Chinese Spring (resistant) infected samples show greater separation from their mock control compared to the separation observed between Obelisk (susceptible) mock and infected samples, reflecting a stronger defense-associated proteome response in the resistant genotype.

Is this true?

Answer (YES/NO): NO